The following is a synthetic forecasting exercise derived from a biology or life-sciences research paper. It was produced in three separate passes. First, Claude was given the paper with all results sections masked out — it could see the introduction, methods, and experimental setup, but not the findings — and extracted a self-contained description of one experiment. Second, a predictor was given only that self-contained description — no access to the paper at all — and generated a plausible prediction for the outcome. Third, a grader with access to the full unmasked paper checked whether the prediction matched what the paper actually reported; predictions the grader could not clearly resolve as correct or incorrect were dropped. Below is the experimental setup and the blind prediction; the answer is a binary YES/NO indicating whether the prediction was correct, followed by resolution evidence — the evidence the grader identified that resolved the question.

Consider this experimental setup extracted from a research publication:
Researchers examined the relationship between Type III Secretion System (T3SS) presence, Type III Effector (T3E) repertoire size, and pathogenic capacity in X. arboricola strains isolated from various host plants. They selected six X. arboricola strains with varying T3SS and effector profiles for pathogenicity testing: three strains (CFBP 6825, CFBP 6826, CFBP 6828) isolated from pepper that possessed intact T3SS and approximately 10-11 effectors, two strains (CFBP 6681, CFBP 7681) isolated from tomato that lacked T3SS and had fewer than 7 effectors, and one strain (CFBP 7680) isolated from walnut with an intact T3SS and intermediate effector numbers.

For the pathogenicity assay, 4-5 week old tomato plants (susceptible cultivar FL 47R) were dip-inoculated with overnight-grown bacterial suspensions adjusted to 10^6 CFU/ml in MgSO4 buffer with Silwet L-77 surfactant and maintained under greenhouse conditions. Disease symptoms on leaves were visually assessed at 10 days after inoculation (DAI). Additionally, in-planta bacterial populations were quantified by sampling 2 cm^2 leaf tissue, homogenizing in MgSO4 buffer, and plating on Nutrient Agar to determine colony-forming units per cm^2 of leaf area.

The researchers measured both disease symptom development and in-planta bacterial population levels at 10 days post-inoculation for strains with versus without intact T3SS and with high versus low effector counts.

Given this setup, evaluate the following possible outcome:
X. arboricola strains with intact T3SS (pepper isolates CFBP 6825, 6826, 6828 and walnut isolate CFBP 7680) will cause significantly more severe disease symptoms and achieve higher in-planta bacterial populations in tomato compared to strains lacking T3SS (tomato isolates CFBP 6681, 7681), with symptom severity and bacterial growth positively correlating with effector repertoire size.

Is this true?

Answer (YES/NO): NO